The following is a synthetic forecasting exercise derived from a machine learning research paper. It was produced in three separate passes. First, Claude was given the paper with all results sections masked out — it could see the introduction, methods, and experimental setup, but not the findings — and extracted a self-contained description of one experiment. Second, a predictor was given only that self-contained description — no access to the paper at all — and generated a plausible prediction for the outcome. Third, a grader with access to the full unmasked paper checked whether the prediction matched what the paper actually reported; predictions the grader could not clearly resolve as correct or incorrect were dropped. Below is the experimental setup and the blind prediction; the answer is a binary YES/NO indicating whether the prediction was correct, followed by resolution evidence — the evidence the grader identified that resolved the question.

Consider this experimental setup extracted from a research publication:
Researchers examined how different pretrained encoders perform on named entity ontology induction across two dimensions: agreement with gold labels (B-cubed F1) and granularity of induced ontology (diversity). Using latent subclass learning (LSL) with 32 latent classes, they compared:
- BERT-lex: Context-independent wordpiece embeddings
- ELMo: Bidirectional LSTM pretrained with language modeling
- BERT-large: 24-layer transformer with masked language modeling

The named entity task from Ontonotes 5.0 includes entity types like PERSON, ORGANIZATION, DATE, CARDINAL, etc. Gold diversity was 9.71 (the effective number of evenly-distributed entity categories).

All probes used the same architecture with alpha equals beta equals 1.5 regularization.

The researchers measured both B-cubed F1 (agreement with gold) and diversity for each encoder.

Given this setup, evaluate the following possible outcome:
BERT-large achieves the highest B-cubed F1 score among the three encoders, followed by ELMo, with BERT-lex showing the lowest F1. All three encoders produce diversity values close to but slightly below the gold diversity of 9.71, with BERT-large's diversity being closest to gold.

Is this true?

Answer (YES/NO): NO